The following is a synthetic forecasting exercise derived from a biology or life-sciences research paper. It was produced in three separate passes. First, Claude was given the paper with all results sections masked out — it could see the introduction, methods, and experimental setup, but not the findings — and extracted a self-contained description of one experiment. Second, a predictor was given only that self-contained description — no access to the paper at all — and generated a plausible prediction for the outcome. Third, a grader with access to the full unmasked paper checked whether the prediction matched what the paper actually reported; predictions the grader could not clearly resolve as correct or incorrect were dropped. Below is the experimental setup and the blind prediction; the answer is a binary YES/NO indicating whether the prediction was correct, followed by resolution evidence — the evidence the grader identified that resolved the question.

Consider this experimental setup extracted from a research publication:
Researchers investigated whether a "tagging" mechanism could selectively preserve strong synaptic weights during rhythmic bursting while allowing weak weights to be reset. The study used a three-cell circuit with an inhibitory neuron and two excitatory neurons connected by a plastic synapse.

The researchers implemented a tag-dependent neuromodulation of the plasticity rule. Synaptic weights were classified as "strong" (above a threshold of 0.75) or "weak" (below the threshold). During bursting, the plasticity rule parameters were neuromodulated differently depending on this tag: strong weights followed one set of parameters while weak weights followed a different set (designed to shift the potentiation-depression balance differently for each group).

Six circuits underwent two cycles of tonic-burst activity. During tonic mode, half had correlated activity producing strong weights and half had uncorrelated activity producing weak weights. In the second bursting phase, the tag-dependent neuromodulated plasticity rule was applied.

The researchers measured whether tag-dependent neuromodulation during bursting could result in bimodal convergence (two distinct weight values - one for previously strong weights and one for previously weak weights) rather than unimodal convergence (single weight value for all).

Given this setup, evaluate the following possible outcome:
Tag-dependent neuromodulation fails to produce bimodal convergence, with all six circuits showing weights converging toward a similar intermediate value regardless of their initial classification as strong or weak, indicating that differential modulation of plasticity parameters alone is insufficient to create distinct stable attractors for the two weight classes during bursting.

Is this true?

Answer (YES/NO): NO